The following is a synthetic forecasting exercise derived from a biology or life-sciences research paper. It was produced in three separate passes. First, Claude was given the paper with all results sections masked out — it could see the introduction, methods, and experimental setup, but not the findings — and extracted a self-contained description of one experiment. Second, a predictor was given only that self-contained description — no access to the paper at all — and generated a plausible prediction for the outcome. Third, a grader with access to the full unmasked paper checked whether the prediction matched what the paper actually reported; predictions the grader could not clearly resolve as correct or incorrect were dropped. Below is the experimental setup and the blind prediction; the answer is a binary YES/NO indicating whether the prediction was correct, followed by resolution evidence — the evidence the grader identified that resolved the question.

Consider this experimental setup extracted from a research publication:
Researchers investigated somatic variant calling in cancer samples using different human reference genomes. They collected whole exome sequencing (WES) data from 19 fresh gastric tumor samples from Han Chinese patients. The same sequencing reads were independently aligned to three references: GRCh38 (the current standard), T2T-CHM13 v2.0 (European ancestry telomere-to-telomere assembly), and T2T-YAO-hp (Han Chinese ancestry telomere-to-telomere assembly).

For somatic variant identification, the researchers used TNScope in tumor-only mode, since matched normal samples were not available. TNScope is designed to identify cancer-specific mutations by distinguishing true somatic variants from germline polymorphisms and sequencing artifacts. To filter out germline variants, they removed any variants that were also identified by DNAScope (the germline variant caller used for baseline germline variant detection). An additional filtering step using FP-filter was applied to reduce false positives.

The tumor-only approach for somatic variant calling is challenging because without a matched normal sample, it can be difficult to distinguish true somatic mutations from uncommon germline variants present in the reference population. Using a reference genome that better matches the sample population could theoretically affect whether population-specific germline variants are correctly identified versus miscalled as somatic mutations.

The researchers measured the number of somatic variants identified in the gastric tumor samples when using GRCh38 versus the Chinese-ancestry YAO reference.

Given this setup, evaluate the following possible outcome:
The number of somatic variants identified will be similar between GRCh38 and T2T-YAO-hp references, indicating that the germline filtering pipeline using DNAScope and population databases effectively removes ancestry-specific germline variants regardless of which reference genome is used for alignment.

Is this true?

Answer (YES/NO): NO